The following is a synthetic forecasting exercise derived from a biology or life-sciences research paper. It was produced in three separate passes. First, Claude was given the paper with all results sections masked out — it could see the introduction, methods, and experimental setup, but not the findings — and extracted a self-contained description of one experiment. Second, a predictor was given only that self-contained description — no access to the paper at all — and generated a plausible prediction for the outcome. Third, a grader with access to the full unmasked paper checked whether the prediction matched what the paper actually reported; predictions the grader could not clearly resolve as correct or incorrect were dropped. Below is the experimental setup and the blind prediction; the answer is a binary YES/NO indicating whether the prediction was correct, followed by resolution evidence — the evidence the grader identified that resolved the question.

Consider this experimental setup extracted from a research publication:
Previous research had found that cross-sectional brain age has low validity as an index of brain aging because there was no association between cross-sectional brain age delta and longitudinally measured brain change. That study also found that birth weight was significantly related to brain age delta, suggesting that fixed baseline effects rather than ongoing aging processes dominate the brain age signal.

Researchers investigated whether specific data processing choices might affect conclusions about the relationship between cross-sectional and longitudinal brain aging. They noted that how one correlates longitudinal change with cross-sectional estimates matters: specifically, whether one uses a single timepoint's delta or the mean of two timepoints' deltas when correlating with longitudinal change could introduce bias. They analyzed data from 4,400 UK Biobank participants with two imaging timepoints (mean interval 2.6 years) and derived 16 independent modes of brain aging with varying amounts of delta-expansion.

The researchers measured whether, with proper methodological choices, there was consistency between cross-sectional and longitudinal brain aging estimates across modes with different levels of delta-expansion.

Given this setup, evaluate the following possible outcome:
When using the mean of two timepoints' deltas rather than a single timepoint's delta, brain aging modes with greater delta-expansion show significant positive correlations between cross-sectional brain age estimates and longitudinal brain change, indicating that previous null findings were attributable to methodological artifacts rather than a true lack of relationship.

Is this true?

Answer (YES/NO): YES